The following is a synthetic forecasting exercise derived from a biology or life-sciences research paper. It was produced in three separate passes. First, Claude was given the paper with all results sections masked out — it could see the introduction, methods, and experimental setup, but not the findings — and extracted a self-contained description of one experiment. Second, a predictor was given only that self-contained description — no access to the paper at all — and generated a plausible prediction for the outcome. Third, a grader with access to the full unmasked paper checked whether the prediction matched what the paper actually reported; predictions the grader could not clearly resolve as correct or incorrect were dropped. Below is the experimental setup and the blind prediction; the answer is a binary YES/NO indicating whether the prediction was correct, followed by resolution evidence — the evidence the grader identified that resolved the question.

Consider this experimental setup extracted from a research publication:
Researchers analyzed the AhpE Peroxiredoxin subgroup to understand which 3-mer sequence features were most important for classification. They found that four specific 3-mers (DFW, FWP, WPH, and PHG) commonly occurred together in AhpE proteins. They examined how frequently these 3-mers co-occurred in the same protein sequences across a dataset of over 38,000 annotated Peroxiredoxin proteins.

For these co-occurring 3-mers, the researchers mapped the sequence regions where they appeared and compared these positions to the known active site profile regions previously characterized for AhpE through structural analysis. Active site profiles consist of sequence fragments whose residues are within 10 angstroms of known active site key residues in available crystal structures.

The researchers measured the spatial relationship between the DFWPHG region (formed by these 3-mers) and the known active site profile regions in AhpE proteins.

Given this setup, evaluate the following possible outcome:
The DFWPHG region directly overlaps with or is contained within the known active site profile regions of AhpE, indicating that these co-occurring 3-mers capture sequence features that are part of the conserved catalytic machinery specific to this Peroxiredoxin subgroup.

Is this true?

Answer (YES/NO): NO